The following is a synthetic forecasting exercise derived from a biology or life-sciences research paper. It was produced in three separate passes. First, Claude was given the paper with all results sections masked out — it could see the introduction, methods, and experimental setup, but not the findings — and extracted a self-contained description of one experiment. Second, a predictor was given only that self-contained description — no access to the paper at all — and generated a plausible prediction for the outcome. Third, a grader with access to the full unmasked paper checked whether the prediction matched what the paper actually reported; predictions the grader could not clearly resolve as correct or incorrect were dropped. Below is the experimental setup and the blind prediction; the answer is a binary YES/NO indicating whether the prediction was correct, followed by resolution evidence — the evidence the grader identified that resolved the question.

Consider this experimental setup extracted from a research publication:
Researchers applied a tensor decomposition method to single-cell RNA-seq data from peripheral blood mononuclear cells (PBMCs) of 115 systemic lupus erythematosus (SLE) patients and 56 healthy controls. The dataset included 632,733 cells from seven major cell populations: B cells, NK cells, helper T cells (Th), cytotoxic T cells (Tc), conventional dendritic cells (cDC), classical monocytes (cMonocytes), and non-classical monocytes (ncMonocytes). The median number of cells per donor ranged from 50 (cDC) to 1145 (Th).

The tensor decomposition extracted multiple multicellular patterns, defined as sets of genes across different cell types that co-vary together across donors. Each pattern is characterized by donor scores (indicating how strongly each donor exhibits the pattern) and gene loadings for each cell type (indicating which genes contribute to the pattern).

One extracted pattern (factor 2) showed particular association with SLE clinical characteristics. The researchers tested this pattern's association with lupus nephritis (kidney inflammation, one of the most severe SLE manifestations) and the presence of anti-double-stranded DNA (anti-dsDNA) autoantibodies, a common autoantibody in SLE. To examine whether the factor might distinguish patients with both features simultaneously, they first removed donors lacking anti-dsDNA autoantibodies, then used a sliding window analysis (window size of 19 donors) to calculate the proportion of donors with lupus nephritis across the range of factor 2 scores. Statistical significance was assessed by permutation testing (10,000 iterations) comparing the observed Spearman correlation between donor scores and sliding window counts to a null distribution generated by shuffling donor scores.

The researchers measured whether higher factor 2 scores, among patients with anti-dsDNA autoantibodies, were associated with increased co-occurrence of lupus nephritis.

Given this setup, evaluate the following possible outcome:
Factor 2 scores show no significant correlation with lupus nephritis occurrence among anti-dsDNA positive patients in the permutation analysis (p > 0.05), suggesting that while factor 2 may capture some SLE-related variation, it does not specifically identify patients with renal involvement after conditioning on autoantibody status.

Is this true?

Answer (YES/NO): NO